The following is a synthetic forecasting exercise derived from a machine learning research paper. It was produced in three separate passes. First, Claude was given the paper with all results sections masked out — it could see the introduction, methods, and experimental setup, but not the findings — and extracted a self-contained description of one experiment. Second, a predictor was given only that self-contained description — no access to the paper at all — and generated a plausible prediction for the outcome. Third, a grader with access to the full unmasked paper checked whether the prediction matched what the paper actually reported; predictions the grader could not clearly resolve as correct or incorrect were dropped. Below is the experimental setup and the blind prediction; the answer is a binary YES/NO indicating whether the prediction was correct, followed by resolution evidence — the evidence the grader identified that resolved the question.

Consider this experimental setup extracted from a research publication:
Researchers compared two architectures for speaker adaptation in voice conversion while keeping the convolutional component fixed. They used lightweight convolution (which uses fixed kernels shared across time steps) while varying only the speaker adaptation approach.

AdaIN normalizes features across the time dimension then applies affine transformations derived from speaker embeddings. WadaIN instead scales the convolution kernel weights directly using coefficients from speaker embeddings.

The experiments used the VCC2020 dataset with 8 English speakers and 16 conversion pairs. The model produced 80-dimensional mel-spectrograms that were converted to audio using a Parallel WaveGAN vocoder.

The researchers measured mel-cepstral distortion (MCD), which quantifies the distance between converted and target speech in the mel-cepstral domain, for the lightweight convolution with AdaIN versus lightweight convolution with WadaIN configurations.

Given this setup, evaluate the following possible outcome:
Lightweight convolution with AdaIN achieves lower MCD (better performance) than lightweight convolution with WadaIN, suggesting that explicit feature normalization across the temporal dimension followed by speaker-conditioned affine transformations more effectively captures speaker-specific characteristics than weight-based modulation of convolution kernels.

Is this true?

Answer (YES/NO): NO